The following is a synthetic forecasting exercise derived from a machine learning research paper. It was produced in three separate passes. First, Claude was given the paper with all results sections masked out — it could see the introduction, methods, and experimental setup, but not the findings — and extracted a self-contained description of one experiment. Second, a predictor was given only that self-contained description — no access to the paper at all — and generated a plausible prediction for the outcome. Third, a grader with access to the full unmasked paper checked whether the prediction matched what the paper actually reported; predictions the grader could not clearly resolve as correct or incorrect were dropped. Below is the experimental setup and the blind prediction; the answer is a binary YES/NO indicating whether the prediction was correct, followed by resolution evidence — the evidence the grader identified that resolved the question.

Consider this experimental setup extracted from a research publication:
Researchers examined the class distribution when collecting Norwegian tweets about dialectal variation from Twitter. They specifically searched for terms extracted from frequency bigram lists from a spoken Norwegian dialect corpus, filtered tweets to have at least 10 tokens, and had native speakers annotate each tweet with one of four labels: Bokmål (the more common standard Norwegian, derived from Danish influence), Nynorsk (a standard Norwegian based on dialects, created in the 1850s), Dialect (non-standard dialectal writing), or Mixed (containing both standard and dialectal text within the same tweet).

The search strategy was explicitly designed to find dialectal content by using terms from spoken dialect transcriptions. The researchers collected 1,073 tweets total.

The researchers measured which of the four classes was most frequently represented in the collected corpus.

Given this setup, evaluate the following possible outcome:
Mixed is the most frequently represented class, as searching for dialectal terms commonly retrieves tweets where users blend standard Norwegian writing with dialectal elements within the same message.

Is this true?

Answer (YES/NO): NO